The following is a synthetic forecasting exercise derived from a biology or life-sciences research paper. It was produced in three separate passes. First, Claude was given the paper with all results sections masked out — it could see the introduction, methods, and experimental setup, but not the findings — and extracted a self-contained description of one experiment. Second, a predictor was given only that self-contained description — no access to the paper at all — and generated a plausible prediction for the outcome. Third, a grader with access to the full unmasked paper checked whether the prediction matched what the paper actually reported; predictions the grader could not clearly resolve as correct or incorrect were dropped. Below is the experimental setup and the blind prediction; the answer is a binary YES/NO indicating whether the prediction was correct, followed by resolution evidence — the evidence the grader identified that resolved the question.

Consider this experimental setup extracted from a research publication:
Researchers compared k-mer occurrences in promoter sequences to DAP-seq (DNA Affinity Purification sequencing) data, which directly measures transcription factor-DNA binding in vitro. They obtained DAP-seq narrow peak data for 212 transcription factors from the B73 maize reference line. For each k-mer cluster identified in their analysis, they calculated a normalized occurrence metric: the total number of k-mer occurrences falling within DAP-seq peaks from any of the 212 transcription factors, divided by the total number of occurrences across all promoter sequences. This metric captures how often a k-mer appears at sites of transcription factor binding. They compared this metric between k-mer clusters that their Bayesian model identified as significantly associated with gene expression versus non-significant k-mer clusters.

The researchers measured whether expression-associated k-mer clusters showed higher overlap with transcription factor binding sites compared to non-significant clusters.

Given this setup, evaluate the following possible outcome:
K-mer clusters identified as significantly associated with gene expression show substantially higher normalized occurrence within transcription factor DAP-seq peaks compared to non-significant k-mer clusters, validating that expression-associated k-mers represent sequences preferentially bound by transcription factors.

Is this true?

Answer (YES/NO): YES